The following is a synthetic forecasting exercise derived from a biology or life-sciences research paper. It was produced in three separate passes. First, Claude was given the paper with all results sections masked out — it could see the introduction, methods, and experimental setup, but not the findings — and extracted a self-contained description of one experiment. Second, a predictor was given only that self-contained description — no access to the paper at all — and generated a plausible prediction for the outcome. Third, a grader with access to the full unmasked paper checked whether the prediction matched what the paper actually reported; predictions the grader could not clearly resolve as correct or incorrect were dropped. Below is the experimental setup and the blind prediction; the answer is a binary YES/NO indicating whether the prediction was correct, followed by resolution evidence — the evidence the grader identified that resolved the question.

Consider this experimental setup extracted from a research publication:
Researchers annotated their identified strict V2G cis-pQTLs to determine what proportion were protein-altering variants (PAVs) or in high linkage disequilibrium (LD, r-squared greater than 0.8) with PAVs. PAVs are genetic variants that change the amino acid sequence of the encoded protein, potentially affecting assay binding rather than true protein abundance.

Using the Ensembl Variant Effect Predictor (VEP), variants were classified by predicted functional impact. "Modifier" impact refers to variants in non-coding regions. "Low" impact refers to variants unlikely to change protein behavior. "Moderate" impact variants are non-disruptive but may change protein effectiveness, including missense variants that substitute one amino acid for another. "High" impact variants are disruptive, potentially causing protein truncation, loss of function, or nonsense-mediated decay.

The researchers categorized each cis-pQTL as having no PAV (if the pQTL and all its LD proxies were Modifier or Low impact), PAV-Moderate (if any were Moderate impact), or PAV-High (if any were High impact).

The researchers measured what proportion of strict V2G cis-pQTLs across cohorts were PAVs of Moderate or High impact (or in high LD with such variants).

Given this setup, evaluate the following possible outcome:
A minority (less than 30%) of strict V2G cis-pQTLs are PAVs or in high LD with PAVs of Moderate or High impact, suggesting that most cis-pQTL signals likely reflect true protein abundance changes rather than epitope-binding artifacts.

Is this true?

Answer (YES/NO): YES